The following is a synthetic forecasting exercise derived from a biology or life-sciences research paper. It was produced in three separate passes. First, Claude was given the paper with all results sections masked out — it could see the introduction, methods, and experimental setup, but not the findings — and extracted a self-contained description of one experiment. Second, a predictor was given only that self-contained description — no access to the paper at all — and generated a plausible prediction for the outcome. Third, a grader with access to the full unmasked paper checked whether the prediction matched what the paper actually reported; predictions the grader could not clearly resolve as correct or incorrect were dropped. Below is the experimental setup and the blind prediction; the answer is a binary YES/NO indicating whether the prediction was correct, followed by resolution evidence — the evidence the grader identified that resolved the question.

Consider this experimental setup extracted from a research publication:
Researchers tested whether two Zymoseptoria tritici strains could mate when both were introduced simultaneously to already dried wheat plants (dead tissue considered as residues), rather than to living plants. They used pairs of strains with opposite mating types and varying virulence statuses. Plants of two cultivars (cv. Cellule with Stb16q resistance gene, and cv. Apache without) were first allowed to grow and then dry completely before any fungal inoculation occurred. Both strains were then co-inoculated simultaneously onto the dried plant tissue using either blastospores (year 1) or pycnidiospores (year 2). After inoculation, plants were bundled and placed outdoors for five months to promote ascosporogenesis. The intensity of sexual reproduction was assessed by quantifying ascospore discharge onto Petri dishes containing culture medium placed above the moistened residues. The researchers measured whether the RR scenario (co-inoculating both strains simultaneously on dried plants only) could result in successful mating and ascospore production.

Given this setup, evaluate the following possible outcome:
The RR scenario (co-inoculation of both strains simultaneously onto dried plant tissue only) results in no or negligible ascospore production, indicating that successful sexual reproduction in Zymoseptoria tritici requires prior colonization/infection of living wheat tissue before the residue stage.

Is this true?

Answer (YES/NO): YES